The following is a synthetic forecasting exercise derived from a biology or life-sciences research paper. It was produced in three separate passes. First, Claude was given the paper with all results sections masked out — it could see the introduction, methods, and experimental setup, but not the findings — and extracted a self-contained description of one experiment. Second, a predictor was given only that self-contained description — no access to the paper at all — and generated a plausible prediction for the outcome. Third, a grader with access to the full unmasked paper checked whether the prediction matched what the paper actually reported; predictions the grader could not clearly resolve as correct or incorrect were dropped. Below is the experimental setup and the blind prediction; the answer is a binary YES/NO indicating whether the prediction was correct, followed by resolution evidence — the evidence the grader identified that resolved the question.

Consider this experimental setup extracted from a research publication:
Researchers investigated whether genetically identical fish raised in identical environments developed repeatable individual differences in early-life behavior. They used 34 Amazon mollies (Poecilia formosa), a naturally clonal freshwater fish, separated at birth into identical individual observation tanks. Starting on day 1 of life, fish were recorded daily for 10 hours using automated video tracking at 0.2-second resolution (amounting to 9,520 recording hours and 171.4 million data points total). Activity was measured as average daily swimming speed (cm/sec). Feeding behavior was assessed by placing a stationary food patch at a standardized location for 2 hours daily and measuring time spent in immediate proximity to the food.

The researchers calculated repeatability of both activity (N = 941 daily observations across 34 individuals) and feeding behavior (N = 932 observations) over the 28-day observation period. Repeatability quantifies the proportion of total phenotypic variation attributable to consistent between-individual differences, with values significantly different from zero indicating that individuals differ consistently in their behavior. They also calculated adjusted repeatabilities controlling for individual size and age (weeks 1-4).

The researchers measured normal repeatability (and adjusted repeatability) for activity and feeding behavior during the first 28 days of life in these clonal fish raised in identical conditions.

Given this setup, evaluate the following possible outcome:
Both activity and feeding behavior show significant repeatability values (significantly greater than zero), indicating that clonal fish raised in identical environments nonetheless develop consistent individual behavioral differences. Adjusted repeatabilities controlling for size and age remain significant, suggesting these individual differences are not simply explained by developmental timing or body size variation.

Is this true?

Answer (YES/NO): YES